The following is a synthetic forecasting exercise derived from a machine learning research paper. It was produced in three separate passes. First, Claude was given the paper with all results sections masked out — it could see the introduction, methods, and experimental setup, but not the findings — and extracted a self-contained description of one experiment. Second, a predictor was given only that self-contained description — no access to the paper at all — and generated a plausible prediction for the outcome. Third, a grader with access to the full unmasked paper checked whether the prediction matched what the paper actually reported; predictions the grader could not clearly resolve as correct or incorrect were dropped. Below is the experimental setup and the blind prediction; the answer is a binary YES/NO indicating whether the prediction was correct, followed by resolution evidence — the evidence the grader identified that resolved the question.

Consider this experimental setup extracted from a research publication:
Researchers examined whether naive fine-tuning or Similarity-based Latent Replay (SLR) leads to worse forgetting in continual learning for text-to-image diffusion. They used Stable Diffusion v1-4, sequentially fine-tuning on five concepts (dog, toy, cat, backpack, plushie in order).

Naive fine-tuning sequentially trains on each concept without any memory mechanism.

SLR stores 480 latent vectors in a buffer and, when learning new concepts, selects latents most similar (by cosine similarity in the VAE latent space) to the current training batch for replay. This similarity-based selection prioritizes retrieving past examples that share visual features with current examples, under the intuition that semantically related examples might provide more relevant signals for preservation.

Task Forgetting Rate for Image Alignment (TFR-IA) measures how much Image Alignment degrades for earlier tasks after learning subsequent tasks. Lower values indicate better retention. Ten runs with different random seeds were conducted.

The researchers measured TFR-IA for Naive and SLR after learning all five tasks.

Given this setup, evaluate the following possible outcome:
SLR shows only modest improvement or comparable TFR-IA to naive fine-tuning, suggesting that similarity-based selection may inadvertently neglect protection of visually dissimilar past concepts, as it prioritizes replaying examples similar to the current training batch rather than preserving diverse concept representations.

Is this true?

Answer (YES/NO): NO